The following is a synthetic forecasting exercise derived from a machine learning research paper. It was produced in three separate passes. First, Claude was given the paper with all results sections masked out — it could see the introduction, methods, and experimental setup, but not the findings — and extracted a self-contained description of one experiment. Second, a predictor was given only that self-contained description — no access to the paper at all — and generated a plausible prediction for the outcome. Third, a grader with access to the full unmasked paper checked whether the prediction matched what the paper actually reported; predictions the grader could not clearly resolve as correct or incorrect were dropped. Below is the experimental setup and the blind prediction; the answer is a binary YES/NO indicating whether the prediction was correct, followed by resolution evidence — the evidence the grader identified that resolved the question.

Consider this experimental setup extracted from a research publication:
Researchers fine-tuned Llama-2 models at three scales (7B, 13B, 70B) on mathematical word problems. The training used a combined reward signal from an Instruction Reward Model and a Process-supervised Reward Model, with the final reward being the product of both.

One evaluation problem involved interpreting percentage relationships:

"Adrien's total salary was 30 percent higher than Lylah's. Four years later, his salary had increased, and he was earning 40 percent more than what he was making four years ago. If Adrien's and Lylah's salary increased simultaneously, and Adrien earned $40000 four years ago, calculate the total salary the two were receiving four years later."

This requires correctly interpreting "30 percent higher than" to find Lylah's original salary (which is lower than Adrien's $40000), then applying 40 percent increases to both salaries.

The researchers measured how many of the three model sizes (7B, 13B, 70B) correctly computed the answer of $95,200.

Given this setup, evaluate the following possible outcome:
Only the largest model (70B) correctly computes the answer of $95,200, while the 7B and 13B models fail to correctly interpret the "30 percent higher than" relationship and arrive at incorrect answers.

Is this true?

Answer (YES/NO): YES